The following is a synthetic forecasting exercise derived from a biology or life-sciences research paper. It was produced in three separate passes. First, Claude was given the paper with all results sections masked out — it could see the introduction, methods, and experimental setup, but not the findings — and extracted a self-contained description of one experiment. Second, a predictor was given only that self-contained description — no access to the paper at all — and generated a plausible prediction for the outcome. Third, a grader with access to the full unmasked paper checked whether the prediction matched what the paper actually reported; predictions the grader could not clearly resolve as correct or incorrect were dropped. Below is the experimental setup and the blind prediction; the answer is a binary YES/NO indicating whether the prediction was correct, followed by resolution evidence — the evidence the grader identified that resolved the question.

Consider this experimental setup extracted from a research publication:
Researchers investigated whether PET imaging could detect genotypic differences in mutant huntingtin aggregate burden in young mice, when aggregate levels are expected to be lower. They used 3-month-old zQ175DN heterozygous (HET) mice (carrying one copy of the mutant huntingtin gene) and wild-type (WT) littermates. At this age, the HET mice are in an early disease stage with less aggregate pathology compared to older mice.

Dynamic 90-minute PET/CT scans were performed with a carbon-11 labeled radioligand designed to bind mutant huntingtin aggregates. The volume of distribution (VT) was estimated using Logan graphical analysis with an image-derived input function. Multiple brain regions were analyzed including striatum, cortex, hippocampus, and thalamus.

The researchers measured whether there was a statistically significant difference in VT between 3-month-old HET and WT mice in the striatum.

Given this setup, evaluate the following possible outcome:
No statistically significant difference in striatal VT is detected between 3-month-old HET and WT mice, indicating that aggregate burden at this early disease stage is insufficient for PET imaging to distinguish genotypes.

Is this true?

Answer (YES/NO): NO